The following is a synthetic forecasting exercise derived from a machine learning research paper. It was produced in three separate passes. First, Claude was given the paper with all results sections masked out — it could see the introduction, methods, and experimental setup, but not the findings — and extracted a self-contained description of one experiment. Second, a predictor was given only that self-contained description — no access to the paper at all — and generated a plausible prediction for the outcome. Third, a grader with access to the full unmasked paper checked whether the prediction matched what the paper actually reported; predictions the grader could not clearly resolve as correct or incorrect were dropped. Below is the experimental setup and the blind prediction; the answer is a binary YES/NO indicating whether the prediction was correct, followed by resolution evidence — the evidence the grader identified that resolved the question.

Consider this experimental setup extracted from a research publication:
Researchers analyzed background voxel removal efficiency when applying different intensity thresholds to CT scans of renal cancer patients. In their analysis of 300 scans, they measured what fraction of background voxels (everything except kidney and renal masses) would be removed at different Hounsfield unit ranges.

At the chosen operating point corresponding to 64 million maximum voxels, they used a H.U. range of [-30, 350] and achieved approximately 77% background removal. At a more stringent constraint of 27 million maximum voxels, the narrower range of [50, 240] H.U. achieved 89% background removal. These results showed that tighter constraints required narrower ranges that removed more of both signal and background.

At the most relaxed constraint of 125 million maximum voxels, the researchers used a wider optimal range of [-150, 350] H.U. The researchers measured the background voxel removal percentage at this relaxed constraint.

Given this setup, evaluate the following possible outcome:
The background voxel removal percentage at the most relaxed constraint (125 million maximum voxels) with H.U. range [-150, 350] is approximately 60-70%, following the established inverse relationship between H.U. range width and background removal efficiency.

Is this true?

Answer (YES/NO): NO